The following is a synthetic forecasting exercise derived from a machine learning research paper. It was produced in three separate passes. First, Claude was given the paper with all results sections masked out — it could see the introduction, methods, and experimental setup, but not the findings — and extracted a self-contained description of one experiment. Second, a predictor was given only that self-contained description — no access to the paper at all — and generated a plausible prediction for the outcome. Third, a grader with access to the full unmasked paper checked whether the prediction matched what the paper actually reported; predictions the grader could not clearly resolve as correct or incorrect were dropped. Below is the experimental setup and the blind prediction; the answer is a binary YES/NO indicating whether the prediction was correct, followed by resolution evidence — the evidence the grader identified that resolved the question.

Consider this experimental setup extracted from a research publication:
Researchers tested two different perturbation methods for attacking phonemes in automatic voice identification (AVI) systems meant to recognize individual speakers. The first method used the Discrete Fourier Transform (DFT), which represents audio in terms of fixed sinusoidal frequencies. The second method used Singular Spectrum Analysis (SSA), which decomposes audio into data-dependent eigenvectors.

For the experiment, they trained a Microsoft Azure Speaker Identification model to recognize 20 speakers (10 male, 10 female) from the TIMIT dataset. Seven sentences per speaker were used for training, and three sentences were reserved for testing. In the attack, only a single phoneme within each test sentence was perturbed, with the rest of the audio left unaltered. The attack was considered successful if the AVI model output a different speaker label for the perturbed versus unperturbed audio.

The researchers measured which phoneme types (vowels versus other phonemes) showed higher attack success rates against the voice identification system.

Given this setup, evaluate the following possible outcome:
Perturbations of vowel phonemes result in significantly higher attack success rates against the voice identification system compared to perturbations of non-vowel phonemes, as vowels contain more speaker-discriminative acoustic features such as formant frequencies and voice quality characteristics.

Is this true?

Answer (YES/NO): YES